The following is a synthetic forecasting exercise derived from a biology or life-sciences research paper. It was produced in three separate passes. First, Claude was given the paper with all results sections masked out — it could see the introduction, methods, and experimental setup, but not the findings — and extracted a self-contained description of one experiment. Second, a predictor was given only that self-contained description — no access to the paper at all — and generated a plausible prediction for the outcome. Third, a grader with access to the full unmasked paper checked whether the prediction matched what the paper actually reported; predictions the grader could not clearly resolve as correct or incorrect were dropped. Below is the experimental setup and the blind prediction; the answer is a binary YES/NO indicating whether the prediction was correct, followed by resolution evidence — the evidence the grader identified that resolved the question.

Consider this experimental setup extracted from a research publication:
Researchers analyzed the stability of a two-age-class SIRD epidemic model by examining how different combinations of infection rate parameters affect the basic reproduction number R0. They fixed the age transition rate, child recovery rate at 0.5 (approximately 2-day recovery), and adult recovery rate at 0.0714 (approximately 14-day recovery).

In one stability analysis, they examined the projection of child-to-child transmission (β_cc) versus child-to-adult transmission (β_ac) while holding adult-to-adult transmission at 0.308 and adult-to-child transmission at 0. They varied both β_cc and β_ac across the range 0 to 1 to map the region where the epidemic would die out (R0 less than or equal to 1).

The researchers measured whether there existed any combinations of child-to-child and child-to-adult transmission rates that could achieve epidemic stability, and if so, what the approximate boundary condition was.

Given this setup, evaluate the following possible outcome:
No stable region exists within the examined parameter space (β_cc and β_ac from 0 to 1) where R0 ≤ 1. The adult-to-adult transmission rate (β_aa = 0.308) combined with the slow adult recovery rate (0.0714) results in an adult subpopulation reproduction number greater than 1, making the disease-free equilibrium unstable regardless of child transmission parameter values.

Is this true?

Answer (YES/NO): NO